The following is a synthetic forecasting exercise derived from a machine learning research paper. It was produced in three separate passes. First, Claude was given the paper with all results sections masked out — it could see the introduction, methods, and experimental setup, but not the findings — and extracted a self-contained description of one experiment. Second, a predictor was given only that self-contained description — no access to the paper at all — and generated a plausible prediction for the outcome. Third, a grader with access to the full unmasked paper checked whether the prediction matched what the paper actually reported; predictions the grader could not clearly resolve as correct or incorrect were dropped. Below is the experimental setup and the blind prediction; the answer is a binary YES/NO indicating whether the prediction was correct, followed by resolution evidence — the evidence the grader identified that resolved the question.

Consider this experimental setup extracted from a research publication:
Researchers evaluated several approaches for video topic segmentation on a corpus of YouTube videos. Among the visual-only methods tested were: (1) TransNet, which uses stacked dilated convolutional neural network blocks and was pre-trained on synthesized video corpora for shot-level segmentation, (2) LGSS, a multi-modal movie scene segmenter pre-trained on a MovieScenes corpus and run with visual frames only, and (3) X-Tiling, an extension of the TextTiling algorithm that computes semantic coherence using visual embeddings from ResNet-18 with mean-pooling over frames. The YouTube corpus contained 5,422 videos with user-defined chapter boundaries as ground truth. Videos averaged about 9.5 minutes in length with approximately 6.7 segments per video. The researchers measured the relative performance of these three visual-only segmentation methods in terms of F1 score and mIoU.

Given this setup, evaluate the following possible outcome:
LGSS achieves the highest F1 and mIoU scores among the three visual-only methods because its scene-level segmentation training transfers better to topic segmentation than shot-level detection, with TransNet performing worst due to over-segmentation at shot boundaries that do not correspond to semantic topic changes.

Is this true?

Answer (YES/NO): NO